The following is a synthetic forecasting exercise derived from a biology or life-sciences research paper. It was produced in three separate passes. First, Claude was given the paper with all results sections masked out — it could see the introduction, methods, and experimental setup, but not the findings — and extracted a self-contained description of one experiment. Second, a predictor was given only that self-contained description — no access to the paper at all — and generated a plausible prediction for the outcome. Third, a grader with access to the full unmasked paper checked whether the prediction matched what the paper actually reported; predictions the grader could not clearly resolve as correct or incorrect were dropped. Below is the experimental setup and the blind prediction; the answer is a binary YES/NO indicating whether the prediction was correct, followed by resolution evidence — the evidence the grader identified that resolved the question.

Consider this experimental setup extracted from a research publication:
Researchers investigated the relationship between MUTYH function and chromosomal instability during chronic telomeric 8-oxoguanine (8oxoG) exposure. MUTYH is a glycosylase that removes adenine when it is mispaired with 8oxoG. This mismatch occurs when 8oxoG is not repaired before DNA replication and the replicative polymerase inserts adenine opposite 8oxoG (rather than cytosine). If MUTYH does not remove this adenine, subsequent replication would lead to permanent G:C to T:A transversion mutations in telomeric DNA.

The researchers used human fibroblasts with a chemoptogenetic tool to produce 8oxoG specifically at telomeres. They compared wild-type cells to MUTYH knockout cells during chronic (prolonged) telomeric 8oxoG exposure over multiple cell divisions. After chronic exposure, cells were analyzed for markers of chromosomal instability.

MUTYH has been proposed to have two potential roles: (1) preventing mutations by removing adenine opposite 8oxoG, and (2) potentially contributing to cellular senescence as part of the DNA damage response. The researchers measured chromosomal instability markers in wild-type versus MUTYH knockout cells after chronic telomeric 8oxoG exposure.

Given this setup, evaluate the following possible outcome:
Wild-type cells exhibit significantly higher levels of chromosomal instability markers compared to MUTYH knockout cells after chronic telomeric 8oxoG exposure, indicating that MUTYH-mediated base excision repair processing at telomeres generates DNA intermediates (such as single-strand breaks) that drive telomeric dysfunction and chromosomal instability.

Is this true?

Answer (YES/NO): YES